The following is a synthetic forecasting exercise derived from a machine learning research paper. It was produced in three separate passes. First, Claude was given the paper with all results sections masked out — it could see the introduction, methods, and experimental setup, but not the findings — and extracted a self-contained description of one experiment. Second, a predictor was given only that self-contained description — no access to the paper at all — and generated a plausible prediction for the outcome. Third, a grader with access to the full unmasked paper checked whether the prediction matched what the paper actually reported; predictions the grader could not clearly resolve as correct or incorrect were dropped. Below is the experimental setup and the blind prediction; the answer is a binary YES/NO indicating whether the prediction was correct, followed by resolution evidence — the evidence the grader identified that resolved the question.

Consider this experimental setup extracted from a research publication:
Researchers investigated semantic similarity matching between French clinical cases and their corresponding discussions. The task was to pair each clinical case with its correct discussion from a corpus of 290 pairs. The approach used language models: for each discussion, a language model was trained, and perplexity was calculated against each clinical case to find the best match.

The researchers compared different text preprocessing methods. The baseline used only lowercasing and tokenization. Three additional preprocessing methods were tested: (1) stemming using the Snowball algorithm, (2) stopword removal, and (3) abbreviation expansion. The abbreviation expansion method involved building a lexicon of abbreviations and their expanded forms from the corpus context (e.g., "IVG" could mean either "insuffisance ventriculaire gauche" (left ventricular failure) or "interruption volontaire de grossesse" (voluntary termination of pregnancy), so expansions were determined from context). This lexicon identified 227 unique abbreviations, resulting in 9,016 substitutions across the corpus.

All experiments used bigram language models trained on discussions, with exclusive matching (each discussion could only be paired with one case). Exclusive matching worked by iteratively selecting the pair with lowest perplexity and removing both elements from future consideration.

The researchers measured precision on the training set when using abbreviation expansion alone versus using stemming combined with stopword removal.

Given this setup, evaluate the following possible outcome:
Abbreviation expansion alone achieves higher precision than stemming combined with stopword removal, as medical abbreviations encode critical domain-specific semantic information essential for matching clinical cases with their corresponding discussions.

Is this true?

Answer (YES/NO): YES